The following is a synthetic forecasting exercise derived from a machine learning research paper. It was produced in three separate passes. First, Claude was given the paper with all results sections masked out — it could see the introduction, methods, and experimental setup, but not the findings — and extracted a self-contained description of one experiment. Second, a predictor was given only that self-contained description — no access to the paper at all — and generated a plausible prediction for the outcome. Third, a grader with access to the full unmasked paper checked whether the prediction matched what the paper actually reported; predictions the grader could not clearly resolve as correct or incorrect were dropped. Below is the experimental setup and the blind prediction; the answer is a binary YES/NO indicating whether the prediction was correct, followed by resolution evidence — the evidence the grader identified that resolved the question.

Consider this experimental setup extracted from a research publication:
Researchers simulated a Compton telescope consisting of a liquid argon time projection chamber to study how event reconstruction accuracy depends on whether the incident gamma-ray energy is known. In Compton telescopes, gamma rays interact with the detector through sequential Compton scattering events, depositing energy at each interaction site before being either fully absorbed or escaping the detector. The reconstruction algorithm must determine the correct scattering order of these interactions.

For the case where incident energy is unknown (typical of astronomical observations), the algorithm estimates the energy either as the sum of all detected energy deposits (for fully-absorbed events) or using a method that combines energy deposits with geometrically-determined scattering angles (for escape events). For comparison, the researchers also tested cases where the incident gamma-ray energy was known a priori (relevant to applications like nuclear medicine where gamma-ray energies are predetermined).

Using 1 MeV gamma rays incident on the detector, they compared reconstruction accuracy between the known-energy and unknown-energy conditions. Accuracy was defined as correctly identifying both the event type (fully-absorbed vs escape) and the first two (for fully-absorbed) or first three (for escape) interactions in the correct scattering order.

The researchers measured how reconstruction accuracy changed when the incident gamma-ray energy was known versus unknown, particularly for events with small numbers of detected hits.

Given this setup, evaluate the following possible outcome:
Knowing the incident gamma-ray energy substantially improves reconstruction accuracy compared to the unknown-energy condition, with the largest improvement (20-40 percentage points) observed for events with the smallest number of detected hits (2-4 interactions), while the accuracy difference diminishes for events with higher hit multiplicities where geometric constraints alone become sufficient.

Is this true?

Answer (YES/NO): YES